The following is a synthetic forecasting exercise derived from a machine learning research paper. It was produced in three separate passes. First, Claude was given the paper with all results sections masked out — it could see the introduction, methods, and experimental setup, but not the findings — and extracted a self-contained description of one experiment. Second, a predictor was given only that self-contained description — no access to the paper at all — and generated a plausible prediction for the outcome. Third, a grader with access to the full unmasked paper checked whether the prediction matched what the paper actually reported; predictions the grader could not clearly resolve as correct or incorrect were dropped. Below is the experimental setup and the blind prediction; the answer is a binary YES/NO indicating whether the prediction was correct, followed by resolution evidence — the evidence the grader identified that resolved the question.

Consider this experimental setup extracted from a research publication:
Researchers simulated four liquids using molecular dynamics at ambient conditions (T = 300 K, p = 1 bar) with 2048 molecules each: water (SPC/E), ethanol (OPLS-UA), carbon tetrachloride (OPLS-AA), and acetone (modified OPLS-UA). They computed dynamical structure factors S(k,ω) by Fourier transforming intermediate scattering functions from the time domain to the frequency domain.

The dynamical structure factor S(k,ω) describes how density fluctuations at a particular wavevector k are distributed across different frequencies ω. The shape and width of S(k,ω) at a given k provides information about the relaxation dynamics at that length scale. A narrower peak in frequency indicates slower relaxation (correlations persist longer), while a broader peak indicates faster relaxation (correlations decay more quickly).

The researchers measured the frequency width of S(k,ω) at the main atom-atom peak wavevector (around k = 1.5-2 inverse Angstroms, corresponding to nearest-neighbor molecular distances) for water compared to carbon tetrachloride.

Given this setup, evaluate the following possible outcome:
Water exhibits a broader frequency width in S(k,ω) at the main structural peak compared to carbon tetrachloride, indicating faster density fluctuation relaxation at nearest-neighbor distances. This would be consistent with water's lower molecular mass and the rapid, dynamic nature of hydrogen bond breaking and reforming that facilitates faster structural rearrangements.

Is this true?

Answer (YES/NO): YES